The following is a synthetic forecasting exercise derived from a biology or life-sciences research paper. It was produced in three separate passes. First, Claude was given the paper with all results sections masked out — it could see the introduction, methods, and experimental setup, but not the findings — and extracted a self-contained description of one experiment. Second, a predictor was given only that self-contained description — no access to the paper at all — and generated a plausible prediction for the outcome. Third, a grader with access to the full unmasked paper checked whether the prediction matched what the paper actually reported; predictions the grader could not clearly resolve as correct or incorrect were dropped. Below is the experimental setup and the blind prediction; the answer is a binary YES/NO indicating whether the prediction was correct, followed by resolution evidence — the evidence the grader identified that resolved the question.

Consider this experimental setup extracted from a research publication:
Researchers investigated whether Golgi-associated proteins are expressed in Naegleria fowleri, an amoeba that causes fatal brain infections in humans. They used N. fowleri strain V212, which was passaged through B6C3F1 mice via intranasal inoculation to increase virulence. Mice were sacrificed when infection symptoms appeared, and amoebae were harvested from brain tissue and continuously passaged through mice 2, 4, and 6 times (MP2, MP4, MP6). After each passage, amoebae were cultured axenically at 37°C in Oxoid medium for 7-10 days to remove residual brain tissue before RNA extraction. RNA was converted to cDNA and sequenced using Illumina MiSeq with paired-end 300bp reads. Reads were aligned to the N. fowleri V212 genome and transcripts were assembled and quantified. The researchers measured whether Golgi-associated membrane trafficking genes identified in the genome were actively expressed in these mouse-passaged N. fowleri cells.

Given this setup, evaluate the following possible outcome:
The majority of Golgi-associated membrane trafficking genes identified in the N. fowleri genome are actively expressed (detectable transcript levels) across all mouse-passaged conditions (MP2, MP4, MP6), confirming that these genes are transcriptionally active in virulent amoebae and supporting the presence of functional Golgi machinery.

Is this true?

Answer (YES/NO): YES